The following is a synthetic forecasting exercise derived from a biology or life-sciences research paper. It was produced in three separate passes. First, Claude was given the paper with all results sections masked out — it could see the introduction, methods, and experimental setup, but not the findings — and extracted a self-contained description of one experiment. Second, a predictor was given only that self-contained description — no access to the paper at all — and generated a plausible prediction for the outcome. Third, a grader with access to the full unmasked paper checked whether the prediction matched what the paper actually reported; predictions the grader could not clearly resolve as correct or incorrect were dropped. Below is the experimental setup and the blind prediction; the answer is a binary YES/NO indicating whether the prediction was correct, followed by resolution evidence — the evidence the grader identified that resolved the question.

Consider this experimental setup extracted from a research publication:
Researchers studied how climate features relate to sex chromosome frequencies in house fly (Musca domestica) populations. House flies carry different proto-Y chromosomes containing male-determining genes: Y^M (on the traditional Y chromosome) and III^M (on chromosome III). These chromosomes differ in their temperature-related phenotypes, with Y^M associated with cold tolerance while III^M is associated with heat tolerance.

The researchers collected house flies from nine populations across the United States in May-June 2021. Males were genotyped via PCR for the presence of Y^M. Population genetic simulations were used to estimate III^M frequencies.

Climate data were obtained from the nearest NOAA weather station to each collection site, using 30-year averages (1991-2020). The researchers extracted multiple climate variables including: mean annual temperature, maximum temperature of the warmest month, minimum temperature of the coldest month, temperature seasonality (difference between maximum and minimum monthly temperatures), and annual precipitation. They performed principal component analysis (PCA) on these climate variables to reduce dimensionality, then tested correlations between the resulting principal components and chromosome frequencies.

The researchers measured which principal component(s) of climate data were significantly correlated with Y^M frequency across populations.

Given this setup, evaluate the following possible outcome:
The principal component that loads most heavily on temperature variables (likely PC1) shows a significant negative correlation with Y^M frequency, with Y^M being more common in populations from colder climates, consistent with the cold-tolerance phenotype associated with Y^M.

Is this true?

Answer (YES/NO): NO